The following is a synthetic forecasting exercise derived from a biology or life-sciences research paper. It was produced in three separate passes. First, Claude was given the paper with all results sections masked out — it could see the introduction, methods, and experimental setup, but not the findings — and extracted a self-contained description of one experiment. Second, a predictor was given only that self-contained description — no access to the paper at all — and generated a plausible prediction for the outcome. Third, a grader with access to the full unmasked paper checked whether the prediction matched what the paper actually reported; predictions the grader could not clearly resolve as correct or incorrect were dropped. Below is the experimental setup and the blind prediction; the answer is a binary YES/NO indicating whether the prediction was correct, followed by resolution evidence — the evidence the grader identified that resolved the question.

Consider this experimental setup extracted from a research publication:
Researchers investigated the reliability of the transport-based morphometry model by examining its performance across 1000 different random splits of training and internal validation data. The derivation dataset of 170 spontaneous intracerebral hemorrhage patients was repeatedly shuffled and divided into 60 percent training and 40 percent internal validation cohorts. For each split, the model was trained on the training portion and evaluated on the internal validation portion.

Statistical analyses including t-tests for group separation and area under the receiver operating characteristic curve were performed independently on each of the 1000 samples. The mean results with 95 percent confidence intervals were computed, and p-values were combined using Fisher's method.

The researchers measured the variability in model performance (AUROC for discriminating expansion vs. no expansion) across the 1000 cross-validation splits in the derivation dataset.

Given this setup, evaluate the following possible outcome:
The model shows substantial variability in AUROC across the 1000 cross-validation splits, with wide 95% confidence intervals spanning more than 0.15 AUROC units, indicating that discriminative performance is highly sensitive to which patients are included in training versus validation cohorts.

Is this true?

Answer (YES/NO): NO